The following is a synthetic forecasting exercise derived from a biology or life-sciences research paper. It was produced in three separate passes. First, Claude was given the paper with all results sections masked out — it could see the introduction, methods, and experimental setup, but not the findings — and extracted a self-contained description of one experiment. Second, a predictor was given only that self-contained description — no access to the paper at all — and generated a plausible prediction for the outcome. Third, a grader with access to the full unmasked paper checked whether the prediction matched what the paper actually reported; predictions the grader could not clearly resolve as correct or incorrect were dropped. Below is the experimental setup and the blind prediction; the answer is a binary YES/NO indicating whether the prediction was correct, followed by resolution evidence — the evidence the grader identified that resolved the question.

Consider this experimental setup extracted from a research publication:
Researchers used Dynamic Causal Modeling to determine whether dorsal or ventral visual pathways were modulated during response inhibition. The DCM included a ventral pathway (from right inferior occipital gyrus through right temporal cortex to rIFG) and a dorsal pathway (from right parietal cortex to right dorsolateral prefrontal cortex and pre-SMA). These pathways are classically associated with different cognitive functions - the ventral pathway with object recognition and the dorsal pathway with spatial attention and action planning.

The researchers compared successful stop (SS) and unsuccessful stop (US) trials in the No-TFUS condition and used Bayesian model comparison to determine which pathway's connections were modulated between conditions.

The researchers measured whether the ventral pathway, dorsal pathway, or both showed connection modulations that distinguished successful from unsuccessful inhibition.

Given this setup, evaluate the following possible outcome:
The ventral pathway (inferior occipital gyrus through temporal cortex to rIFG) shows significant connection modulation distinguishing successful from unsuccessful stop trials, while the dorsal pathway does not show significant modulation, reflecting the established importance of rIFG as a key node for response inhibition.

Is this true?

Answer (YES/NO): YES